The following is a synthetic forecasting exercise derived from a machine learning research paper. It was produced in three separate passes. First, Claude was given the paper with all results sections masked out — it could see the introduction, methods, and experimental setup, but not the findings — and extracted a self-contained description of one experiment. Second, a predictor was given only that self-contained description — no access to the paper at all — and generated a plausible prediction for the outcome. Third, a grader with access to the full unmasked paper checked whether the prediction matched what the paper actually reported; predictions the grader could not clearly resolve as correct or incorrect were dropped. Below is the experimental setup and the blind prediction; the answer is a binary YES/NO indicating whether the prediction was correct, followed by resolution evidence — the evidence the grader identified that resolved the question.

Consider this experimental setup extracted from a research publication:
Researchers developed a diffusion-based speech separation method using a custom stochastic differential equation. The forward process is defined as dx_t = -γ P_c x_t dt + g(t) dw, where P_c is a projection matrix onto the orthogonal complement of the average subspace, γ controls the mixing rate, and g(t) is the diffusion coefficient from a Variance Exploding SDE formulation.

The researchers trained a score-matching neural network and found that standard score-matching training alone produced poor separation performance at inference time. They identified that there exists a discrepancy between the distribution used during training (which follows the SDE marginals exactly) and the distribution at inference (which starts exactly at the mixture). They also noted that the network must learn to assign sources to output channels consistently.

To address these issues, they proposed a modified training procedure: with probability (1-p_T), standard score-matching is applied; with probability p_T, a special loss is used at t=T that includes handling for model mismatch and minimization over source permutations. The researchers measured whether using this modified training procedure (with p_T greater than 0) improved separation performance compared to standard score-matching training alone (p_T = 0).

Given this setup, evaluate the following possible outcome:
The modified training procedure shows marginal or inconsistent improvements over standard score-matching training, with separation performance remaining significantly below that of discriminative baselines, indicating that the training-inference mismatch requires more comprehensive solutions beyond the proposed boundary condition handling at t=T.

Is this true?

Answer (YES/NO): NO